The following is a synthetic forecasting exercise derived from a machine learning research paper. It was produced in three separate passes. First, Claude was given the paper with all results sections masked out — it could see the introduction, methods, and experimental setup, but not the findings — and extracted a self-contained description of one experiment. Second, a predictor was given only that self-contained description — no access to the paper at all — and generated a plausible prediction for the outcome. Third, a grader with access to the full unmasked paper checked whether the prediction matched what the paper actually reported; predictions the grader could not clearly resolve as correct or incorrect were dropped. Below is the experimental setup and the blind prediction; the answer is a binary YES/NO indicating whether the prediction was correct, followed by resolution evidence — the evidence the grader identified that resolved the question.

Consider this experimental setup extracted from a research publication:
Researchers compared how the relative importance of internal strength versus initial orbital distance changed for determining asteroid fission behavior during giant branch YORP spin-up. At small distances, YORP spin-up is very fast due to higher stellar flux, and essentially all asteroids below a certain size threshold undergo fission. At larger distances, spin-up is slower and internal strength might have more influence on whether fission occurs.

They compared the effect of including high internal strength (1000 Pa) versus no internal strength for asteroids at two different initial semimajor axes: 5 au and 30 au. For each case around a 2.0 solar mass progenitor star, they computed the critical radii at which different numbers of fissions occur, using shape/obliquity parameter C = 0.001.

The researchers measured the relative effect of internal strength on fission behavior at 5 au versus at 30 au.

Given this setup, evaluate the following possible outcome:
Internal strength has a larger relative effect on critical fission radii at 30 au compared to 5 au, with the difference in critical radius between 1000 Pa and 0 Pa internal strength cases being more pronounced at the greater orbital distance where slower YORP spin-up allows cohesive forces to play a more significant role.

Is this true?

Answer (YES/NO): YES